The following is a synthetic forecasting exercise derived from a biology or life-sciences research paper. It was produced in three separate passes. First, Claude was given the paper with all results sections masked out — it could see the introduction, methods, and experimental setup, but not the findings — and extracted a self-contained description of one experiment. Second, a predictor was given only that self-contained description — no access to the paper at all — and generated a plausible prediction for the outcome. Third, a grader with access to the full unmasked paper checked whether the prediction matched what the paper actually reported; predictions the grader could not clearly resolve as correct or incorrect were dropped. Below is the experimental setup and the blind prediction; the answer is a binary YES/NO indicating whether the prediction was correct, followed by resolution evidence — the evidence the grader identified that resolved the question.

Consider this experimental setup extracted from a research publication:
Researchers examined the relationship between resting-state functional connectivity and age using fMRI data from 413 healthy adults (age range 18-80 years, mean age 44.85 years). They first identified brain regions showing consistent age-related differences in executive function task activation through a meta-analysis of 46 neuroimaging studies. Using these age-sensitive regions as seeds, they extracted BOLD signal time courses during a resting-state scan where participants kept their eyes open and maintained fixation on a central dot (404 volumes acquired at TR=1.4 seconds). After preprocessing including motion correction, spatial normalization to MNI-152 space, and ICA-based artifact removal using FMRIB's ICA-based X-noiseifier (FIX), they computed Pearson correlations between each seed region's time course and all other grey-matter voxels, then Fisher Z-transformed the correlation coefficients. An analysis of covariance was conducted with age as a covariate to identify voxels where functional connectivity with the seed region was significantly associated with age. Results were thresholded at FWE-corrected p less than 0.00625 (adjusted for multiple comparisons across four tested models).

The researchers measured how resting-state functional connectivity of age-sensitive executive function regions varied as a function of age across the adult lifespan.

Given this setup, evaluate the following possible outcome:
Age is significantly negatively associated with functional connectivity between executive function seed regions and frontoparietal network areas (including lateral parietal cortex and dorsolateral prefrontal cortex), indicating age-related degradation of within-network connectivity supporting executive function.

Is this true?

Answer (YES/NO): YES